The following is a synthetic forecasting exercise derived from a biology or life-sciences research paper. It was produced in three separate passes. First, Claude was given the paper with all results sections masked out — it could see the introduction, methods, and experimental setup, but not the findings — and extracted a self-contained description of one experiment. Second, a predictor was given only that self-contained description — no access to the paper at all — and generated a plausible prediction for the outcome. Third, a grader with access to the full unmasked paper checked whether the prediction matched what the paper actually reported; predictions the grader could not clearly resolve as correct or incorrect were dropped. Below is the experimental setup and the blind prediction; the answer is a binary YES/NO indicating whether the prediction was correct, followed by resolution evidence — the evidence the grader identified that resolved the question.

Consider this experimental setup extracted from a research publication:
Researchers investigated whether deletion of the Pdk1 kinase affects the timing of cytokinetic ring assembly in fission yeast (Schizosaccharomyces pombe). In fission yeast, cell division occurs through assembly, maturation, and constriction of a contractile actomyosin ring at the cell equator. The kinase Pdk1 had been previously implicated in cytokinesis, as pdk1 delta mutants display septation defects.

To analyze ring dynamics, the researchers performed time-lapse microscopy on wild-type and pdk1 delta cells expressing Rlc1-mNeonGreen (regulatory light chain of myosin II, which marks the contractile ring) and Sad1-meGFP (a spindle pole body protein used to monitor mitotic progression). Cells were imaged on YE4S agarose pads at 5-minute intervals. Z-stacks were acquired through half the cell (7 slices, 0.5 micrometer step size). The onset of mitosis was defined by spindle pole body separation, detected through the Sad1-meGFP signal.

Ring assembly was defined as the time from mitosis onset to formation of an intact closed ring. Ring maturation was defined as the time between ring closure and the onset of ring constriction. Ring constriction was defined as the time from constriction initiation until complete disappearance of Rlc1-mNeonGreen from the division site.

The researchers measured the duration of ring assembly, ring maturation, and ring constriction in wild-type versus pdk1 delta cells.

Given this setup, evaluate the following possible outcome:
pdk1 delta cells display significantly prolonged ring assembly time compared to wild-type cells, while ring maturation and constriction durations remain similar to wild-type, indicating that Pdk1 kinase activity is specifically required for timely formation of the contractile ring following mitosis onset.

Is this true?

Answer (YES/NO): YES